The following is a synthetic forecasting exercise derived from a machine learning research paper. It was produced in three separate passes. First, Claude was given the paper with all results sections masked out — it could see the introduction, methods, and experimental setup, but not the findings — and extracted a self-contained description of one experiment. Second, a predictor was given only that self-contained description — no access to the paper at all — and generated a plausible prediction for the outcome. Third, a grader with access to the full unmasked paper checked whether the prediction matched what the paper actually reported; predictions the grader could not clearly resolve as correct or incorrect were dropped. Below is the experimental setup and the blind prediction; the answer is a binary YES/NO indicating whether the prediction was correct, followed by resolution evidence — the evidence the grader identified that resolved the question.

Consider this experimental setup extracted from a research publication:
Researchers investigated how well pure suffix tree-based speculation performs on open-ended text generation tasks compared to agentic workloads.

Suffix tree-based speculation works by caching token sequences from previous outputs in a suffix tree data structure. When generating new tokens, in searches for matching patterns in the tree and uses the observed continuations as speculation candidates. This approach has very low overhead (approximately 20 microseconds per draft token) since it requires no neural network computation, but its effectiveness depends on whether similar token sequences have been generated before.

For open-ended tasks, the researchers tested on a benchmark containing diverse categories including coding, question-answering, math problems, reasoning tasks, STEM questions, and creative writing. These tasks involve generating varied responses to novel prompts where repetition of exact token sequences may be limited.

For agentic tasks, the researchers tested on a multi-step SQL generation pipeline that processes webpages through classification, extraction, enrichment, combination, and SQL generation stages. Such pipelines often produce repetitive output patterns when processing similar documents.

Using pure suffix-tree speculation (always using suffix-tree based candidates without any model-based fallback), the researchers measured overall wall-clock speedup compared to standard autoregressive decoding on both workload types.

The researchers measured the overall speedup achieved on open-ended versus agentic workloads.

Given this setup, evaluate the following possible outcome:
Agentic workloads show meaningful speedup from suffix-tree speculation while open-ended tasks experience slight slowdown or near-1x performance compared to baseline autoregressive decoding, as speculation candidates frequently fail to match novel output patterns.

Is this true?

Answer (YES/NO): NO